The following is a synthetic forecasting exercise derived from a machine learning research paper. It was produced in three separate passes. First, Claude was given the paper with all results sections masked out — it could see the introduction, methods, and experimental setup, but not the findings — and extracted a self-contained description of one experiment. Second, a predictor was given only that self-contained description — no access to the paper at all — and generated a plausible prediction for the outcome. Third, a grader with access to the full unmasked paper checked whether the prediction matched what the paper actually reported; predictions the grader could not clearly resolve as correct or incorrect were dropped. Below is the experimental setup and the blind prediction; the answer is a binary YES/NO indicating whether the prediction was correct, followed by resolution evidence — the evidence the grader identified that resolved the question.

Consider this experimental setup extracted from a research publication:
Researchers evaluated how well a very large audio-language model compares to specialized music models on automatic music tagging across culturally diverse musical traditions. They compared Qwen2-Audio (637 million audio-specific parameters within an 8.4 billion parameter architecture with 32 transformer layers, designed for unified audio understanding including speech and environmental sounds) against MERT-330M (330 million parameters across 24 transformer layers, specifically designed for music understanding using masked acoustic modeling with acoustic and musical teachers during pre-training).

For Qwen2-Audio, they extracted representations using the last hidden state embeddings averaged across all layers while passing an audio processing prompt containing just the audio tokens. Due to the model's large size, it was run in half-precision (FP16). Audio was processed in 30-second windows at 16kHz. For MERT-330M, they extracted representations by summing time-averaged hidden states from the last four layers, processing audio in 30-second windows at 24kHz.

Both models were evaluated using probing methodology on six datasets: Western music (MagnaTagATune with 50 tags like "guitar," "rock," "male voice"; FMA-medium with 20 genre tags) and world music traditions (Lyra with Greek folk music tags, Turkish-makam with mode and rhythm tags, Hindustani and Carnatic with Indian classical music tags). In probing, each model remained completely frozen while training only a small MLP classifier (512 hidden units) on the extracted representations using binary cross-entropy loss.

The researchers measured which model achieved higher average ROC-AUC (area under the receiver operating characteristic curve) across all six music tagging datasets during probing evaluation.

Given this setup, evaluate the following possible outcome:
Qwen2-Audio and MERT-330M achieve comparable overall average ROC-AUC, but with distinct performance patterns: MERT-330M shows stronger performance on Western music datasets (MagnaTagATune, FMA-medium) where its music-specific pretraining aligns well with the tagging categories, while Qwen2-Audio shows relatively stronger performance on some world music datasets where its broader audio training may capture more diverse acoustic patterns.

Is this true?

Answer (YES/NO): NO